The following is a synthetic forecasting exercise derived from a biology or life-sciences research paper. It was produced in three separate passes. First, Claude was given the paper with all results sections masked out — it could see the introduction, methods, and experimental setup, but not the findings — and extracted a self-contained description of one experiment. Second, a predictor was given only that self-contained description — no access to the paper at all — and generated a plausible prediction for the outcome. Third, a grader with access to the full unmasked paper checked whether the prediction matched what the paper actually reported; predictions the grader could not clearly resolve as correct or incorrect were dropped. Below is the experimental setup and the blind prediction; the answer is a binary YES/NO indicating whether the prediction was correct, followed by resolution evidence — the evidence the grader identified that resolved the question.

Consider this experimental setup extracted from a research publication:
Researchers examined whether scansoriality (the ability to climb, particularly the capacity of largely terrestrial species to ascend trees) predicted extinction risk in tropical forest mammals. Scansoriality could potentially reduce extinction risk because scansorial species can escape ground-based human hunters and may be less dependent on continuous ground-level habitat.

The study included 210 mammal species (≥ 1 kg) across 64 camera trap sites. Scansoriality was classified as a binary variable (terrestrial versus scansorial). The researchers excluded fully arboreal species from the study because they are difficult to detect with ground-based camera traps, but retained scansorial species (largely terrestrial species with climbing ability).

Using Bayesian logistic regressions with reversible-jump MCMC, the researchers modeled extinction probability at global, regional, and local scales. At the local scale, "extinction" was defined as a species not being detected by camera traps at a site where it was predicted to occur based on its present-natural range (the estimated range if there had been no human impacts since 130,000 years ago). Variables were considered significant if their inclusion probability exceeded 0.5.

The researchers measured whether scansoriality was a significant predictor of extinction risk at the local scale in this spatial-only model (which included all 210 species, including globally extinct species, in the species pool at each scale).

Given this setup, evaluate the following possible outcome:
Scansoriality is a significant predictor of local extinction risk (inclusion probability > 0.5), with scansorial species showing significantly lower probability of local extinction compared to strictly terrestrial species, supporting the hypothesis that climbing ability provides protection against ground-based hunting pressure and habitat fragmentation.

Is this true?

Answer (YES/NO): NO